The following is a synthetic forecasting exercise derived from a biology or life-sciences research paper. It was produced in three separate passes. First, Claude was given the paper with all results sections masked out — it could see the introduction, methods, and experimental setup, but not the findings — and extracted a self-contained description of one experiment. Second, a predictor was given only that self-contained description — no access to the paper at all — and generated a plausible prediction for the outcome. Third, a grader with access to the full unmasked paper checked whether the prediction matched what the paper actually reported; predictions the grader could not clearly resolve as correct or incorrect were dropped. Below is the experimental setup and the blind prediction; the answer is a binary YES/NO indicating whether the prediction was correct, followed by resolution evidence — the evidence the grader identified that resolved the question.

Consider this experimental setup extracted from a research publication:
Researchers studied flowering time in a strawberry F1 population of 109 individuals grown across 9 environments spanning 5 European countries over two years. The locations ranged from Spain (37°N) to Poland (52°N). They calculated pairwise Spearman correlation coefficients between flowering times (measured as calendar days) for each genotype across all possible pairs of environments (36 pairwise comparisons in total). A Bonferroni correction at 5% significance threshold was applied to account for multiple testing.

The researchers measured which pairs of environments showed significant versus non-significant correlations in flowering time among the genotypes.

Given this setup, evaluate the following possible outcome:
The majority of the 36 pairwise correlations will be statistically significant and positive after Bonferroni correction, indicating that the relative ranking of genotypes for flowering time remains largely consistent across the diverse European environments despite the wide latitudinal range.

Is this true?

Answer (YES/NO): NO